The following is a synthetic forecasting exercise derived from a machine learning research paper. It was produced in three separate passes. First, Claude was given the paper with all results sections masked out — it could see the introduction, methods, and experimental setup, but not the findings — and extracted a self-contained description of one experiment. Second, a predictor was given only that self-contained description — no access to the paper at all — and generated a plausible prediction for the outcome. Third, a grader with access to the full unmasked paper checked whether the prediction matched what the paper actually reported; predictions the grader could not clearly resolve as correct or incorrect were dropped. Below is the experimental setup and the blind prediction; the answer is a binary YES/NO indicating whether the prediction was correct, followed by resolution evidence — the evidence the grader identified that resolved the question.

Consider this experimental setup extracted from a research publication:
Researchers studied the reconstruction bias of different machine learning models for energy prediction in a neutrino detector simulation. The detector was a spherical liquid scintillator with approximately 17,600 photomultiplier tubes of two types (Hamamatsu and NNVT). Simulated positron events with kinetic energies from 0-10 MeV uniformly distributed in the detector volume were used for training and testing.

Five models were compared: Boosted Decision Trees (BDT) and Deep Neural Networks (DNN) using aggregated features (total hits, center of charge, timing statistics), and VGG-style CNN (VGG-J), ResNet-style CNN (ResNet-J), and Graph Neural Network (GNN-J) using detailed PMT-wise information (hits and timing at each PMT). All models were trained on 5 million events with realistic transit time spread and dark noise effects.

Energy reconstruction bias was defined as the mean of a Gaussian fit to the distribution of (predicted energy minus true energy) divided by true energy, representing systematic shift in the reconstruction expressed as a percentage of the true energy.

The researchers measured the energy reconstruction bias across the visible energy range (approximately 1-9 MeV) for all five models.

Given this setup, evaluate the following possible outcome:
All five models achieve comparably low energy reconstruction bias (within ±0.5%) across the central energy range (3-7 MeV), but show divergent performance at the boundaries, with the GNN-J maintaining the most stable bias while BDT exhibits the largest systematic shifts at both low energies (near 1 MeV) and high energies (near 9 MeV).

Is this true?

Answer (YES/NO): NO